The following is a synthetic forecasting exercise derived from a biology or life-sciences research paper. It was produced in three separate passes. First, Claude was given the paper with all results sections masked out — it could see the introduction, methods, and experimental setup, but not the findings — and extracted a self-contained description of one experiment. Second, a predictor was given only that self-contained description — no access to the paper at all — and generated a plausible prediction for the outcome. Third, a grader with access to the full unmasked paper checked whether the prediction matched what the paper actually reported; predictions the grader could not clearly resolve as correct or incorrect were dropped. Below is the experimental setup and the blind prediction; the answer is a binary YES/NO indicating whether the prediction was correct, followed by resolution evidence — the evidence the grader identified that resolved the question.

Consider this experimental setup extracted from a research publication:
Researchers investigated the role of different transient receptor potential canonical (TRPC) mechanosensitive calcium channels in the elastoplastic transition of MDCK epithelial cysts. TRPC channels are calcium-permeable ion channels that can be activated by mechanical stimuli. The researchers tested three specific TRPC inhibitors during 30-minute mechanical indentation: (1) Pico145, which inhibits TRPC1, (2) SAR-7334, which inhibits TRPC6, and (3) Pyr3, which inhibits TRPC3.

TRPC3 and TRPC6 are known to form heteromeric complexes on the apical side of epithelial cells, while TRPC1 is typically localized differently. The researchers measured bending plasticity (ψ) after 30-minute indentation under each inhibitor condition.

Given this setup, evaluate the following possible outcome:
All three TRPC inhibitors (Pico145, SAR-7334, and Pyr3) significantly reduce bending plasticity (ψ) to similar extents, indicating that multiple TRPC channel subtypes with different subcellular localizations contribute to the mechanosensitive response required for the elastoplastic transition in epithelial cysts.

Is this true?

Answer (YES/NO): NO